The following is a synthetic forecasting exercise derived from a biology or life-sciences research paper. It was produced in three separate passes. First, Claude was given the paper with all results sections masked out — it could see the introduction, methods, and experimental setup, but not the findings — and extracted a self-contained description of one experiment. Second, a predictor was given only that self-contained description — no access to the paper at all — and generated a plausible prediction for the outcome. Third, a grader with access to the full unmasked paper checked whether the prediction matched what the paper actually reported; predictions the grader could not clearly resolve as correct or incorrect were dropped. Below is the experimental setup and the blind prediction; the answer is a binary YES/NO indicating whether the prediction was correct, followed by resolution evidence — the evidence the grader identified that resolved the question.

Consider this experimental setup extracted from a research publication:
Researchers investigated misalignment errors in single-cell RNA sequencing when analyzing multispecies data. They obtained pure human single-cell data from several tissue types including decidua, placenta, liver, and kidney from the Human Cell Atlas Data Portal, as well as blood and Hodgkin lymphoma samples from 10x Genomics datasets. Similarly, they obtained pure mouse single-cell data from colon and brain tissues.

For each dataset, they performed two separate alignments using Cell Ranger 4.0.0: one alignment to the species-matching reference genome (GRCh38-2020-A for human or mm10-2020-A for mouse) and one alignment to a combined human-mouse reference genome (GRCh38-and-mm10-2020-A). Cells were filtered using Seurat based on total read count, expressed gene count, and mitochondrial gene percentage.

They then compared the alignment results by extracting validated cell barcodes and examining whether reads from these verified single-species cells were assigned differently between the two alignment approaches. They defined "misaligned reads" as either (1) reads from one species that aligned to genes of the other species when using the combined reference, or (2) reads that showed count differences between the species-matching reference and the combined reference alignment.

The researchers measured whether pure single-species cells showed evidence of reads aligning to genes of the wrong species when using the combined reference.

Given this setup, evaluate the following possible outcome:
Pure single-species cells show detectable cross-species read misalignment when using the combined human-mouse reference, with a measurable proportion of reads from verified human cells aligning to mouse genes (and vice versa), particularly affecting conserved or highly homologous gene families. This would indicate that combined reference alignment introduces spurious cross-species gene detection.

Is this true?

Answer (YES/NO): YES